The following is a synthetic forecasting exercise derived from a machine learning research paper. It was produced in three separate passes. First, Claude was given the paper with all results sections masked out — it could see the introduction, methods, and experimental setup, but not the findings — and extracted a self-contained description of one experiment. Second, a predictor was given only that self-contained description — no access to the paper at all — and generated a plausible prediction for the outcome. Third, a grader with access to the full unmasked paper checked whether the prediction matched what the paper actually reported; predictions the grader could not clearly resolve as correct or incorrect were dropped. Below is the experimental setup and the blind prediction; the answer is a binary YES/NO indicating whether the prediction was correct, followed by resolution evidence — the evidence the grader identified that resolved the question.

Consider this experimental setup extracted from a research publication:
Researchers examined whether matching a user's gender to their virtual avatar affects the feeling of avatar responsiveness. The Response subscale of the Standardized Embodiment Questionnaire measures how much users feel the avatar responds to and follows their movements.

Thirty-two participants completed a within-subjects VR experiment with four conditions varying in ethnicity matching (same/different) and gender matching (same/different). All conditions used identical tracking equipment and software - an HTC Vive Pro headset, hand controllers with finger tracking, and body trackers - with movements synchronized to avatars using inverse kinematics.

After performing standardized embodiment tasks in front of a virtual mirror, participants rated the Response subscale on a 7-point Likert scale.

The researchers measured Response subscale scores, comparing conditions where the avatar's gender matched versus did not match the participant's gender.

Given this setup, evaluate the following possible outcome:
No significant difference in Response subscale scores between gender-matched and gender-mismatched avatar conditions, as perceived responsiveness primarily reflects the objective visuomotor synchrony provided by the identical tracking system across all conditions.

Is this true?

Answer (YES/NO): YES